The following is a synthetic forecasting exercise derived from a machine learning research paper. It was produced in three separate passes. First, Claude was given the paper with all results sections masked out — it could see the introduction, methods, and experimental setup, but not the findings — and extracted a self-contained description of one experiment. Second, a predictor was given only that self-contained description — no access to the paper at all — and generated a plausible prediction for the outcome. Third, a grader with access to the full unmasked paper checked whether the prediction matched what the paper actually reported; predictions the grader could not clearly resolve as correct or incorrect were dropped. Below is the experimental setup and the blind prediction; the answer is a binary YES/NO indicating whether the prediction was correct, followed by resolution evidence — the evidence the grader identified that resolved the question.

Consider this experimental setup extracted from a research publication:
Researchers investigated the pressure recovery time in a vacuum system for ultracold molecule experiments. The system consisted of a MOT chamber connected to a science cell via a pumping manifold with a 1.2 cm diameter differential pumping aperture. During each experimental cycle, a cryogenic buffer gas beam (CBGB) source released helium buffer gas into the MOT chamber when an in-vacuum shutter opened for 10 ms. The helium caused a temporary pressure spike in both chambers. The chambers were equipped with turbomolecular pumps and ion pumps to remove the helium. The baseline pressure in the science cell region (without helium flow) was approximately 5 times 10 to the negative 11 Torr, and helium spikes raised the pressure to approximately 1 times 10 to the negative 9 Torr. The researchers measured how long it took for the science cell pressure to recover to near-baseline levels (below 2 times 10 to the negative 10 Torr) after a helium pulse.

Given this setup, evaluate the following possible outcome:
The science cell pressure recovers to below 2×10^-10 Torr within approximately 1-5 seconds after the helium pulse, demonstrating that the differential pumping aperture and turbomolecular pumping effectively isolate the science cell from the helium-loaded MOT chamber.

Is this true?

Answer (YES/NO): NO